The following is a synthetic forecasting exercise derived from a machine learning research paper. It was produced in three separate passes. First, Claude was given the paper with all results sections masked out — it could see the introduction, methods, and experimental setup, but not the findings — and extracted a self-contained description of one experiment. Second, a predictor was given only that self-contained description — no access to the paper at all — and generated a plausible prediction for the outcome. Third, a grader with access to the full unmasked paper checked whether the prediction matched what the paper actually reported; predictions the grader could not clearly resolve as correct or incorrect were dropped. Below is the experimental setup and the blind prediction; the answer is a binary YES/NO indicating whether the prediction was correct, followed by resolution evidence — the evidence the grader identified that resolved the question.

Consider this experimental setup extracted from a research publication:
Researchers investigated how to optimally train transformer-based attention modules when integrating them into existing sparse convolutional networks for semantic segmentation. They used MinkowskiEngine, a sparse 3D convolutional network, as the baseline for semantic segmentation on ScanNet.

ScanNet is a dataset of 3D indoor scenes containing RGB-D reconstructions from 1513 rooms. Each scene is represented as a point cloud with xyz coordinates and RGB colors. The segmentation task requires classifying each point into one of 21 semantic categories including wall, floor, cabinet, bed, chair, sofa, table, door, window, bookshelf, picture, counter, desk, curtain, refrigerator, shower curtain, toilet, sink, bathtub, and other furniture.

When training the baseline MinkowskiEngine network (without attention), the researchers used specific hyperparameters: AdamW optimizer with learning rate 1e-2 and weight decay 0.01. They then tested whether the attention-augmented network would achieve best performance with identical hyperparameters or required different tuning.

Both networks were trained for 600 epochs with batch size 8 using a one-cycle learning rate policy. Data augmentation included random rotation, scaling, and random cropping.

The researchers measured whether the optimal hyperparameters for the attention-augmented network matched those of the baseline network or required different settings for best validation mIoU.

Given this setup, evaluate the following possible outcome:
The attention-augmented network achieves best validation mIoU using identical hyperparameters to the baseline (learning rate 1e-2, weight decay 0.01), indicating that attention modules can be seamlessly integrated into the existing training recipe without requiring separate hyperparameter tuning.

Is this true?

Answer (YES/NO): NO